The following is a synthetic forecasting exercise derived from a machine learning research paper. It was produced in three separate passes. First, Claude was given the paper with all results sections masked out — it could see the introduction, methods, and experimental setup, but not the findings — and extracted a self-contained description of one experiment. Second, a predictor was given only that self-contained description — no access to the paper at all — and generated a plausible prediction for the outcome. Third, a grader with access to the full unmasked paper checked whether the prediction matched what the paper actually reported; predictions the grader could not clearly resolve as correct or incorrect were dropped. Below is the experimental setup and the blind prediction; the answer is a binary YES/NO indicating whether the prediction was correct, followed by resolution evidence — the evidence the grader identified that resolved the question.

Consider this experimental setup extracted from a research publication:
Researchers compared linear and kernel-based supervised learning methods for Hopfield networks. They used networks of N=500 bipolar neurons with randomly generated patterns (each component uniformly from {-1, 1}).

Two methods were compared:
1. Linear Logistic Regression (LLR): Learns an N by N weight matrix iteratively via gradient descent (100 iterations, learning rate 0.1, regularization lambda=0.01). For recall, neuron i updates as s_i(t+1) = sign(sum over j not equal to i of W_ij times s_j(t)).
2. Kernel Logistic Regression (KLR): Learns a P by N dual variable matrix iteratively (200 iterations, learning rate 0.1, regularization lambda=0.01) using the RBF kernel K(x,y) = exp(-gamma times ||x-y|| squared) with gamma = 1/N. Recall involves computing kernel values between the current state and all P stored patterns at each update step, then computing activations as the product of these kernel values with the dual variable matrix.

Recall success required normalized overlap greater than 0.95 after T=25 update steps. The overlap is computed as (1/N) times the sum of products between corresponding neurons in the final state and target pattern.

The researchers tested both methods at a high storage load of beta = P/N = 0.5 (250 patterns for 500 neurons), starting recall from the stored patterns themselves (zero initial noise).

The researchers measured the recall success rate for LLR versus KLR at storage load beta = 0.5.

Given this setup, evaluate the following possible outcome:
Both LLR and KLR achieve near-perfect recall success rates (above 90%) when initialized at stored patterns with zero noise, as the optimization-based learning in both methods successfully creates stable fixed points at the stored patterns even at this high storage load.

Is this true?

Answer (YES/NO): YES